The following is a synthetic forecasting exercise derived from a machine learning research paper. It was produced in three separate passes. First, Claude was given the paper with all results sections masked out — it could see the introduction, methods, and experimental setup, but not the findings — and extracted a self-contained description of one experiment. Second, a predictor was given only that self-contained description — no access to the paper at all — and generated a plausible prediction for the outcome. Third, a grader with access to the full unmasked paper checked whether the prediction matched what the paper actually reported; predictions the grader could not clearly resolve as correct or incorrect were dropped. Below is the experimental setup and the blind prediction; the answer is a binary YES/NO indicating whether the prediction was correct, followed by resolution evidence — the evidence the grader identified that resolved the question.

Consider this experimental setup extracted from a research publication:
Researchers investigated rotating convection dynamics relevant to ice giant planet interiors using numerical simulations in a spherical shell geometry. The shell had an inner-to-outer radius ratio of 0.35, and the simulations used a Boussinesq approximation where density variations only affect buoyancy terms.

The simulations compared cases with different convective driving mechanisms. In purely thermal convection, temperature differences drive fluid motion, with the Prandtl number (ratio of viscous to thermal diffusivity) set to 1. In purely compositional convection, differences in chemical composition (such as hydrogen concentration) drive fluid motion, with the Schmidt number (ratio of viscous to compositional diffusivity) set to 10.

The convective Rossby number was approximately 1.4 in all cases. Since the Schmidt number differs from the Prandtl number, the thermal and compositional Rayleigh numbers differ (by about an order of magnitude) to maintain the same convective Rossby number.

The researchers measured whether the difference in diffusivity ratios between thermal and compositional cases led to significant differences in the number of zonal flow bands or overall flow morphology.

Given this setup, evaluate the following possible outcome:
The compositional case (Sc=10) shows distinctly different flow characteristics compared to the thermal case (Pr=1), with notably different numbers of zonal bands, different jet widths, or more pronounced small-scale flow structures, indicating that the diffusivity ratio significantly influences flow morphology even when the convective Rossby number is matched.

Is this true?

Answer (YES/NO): NO